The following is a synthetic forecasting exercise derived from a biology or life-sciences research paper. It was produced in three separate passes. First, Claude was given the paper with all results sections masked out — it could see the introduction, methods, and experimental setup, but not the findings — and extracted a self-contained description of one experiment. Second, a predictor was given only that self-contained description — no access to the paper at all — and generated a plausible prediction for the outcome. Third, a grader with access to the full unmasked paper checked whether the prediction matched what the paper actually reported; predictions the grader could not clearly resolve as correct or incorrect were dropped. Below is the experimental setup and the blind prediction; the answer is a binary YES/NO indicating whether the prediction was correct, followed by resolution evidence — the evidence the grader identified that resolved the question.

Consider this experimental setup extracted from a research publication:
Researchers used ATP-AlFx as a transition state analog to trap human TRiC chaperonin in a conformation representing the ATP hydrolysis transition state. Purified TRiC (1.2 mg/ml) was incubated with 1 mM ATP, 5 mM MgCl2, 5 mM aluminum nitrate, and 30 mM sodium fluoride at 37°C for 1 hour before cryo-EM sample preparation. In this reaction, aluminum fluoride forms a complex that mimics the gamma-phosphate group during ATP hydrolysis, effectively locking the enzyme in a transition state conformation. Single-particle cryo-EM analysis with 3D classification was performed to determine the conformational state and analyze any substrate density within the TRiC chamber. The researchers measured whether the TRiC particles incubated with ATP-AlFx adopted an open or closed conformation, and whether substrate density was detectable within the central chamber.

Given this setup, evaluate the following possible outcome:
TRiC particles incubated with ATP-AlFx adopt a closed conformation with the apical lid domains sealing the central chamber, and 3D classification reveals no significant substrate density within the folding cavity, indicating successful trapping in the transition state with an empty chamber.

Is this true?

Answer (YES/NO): NO